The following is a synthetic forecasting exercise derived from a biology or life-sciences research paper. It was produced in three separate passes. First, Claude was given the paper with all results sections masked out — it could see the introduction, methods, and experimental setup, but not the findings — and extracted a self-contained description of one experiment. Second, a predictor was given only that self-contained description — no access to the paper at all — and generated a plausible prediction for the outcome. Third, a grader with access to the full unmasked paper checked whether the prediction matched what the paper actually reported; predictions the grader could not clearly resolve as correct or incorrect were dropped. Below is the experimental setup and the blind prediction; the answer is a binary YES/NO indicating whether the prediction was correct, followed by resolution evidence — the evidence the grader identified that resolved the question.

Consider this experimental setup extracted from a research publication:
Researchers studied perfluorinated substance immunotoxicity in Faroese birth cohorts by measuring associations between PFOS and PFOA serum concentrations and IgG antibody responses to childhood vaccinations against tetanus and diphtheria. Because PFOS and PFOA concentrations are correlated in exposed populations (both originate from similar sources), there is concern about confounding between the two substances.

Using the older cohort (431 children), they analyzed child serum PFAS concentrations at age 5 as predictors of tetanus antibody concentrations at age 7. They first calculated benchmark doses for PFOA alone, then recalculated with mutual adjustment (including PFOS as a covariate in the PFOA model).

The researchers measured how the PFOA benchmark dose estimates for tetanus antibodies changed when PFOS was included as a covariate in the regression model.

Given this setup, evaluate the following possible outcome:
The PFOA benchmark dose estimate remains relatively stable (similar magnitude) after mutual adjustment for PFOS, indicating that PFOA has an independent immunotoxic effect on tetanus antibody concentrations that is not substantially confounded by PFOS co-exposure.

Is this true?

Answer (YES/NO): NO